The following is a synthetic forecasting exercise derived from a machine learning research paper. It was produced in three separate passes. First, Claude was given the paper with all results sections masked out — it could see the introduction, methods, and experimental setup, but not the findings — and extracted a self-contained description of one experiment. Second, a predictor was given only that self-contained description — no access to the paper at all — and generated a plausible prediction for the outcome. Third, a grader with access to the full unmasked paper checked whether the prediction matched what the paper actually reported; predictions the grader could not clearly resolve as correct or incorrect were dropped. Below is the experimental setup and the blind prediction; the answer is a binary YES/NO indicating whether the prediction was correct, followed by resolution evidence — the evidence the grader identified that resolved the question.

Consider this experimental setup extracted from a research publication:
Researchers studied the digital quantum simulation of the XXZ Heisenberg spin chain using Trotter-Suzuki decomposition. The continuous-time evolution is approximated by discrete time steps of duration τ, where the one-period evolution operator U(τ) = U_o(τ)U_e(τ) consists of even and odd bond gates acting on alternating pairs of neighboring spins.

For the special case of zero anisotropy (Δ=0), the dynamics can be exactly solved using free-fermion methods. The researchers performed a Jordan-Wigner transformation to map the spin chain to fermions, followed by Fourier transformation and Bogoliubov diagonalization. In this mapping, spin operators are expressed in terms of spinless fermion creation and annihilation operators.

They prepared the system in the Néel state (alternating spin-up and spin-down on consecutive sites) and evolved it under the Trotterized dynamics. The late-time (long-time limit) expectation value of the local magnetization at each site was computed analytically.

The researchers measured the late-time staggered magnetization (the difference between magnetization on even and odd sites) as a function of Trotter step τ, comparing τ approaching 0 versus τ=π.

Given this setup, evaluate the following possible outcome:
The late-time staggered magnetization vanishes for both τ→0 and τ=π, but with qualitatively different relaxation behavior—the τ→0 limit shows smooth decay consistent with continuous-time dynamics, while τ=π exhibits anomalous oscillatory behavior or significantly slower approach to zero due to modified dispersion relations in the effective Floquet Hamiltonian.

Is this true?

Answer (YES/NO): NO